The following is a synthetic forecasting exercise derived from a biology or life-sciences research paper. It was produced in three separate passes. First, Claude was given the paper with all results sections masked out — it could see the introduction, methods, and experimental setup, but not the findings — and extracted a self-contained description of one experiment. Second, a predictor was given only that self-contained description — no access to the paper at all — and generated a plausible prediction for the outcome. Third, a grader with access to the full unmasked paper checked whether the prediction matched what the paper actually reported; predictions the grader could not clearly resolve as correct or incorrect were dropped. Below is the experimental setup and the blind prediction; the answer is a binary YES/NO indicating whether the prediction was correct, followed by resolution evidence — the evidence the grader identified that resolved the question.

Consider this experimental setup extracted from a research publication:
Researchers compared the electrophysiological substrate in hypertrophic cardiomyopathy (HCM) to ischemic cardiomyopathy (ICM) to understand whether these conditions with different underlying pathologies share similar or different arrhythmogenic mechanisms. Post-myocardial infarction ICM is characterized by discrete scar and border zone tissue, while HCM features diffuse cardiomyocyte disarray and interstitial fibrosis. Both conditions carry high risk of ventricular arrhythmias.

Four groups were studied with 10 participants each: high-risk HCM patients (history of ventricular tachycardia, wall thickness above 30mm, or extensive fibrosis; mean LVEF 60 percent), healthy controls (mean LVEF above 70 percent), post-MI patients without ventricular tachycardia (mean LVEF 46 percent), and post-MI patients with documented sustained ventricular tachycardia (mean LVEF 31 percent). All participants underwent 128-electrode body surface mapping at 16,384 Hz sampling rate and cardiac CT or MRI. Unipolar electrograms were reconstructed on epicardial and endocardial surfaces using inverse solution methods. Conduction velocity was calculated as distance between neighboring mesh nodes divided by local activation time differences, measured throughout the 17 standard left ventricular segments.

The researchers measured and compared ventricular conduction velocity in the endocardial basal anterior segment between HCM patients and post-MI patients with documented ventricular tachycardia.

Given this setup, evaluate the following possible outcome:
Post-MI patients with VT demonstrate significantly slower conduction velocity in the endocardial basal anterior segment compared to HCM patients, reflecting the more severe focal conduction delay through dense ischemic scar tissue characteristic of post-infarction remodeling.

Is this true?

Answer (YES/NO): NO